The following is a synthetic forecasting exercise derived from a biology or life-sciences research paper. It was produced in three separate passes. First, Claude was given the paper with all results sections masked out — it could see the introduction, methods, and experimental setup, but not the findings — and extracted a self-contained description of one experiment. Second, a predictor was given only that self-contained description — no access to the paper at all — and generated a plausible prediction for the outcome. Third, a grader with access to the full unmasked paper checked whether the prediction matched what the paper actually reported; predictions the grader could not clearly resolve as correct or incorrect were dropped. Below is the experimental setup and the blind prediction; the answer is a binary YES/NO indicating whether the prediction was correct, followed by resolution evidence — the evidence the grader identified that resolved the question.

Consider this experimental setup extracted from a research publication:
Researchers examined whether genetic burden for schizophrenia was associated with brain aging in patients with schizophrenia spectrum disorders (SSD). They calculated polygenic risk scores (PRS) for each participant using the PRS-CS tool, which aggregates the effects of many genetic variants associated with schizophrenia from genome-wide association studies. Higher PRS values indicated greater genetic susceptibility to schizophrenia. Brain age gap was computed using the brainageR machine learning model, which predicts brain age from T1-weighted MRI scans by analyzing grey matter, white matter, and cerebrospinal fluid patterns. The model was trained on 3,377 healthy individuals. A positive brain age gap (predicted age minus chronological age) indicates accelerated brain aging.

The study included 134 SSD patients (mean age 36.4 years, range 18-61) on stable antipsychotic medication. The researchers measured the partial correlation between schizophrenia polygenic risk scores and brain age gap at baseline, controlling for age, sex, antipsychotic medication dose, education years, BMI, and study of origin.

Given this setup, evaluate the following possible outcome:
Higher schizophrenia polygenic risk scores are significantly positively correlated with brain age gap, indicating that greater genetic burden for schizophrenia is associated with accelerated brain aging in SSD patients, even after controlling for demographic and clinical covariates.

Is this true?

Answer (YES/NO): NO